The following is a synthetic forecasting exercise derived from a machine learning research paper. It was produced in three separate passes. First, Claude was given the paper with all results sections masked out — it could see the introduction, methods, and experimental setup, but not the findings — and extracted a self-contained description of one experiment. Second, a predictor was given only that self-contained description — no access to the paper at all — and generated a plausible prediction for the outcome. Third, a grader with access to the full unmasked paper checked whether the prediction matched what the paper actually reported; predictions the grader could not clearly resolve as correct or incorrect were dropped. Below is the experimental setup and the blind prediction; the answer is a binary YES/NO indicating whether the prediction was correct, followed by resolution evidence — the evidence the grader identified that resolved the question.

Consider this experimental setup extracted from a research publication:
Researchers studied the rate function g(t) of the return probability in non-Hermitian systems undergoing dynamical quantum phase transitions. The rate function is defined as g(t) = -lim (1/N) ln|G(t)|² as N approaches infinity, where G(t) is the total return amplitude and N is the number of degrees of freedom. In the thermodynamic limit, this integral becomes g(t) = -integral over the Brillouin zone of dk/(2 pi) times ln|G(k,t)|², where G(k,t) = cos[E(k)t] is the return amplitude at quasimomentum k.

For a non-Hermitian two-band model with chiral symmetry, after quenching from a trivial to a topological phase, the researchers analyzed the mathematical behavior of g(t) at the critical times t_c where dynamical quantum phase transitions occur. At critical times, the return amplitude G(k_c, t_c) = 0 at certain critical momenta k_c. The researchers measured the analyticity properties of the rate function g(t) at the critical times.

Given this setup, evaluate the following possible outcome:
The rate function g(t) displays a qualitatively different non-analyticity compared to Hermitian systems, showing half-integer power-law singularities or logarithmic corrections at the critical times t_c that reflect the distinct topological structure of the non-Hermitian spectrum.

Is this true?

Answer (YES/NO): NO